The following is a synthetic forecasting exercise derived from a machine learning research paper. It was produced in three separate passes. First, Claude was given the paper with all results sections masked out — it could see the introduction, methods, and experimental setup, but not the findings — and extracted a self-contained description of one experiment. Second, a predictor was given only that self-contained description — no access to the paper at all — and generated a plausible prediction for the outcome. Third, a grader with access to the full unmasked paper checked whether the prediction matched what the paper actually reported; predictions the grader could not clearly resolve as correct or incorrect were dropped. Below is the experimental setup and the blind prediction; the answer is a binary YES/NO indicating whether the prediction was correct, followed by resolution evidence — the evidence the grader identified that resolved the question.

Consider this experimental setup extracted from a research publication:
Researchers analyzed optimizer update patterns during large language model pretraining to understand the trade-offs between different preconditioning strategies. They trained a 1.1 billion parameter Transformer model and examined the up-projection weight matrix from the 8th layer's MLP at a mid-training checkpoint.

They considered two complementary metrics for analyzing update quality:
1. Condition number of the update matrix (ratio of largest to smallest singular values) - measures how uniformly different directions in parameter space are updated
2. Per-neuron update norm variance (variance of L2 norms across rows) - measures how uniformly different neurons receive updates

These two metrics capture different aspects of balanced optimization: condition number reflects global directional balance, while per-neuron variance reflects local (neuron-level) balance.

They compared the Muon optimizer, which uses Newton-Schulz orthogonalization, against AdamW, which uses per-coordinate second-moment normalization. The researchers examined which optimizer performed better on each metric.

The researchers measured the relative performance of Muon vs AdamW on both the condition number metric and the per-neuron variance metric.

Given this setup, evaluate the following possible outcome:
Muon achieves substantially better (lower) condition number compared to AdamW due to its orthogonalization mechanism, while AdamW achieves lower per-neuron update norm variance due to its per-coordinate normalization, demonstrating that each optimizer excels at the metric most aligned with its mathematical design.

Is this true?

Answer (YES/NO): YES